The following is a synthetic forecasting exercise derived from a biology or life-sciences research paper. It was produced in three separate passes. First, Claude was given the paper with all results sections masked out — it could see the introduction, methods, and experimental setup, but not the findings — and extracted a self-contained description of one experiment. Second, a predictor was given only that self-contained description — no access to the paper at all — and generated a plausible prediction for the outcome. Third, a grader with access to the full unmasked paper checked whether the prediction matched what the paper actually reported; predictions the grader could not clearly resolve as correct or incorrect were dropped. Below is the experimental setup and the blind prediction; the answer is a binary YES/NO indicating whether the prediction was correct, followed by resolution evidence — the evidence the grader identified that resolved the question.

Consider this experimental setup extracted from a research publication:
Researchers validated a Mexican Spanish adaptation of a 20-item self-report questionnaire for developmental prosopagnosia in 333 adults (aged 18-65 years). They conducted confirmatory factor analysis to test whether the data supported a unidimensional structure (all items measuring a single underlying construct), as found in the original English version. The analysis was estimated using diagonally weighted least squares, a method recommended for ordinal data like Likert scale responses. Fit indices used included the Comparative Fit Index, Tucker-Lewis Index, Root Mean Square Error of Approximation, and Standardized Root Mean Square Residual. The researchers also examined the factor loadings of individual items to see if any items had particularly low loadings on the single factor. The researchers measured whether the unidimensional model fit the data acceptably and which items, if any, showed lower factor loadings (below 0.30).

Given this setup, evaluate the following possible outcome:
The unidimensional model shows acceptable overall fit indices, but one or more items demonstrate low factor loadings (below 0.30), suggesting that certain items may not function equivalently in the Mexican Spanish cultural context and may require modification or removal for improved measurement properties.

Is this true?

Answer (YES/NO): NO